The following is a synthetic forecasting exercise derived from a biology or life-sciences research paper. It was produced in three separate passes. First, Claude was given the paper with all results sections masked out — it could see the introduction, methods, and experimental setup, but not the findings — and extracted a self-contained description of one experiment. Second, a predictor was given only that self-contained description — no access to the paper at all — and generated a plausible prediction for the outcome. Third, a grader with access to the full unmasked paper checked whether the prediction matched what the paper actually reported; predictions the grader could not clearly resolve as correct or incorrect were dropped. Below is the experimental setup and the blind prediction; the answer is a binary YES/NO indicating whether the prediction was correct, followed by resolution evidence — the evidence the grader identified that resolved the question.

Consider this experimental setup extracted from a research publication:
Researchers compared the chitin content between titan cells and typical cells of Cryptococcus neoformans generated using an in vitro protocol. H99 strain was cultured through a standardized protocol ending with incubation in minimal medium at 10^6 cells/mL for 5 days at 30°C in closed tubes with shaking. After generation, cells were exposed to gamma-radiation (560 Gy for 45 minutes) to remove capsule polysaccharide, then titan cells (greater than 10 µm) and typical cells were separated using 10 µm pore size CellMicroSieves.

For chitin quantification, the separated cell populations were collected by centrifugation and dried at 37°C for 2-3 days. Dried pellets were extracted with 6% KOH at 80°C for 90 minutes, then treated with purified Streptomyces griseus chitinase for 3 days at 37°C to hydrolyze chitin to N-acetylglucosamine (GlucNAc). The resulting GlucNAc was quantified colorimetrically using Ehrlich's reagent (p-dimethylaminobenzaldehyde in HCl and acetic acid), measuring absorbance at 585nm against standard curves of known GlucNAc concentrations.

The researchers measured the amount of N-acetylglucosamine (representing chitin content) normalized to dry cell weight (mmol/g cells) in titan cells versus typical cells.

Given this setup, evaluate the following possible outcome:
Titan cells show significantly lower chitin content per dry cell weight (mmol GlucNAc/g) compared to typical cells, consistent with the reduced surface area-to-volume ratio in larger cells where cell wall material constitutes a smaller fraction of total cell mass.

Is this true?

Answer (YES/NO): NO